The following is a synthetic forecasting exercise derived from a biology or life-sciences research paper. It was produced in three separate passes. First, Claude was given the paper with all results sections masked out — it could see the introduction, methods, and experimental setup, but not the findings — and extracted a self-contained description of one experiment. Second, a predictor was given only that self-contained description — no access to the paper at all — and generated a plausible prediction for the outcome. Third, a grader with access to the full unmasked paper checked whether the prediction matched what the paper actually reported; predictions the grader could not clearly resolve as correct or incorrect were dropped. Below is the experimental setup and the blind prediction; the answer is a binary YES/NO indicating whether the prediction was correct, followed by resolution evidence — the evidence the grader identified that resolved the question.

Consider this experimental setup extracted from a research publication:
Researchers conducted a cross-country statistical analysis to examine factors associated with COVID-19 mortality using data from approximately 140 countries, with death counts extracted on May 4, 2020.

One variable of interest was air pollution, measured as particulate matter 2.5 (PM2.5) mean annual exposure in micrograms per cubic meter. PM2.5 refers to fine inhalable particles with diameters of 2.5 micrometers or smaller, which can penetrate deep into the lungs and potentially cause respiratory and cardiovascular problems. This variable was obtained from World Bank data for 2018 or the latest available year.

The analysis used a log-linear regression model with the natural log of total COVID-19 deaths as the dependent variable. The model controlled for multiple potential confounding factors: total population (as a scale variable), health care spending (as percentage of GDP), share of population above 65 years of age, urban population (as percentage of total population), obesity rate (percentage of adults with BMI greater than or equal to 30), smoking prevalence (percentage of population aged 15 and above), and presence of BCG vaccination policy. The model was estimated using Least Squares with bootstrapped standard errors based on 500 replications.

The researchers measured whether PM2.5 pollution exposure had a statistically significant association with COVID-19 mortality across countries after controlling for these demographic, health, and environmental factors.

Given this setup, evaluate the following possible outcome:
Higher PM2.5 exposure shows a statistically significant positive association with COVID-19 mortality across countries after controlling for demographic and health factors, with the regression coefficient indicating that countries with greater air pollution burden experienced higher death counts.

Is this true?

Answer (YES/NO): NO